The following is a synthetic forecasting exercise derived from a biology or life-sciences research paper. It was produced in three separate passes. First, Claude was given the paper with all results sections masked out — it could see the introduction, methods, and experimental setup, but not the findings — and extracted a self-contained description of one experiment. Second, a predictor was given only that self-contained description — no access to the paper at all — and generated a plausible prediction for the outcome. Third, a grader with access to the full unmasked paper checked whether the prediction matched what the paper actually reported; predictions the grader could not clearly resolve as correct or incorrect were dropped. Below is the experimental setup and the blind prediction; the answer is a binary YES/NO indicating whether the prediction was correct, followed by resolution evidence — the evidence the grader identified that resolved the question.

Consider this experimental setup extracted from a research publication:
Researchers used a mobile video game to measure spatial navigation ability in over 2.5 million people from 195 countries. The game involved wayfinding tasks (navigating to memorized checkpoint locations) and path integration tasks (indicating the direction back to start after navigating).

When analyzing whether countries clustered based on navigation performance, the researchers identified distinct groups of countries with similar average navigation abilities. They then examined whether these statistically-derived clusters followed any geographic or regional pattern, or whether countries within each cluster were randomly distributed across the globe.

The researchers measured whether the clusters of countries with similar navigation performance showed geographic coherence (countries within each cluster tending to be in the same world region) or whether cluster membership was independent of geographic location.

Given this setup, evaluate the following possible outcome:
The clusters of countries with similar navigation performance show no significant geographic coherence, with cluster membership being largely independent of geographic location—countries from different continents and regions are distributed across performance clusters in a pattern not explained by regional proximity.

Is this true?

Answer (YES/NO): NO